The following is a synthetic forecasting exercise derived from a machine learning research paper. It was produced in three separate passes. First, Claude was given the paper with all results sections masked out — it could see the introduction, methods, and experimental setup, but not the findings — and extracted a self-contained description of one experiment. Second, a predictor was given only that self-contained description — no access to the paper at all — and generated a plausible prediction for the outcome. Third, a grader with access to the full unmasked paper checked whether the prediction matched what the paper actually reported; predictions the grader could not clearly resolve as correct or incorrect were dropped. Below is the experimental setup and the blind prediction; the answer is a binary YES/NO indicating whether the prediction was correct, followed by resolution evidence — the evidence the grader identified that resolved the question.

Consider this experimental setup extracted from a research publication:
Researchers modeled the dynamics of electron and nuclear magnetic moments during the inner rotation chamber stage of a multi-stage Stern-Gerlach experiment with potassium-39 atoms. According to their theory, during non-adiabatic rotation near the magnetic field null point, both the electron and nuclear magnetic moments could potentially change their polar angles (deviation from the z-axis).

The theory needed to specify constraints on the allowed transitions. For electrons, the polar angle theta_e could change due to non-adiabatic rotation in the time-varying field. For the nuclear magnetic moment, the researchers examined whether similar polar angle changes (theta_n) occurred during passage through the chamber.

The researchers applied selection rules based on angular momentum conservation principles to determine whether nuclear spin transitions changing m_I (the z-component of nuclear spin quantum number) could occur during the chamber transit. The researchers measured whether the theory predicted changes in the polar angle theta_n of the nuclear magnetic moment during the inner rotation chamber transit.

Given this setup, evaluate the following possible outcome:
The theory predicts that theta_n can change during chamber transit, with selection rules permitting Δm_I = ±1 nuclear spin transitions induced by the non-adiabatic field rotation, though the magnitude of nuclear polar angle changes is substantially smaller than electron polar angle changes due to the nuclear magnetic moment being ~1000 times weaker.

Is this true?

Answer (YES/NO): NO